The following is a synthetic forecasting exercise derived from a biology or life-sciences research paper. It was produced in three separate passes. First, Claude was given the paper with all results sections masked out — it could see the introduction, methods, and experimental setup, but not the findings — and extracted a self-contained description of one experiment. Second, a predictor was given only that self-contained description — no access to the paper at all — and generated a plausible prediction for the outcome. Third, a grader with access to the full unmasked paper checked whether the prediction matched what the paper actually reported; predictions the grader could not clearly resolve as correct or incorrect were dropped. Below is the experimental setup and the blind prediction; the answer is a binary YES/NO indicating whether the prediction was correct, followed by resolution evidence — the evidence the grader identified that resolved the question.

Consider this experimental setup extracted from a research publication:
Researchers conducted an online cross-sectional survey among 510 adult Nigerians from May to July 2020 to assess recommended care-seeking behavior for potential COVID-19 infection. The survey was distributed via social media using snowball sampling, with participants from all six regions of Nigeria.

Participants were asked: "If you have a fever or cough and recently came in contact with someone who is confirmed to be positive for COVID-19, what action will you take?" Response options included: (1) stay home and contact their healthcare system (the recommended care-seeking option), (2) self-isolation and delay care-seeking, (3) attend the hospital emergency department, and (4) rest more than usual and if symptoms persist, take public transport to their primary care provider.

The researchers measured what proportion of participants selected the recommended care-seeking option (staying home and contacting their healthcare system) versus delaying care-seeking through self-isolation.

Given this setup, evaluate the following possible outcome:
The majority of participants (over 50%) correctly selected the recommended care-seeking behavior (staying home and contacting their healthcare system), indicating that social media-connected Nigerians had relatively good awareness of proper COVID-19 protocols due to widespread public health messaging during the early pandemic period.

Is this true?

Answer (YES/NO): YES